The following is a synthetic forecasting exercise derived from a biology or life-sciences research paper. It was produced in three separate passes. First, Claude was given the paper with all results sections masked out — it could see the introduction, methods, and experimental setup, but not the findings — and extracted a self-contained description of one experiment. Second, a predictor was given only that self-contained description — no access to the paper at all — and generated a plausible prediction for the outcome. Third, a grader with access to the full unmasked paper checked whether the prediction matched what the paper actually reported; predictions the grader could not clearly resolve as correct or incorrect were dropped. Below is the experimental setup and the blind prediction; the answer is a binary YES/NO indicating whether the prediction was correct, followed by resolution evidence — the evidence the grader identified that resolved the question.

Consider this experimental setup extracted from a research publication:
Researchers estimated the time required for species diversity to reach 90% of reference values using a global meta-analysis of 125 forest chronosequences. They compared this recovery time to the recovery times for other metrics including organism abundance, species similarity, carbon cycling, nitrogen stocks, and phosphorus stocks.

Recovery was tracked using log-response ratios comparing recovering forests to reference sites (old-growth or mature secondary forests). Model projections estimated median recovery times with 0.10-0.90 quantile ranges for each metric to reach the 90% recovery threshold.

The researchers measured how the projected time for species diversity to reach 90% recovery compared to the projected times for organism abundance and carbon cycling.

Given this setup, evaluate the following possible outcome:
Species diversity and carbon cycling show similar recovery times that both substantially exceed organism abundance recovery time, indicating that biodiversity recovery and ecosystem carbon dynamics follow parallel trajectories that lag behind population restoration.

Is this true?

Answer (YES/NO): NO